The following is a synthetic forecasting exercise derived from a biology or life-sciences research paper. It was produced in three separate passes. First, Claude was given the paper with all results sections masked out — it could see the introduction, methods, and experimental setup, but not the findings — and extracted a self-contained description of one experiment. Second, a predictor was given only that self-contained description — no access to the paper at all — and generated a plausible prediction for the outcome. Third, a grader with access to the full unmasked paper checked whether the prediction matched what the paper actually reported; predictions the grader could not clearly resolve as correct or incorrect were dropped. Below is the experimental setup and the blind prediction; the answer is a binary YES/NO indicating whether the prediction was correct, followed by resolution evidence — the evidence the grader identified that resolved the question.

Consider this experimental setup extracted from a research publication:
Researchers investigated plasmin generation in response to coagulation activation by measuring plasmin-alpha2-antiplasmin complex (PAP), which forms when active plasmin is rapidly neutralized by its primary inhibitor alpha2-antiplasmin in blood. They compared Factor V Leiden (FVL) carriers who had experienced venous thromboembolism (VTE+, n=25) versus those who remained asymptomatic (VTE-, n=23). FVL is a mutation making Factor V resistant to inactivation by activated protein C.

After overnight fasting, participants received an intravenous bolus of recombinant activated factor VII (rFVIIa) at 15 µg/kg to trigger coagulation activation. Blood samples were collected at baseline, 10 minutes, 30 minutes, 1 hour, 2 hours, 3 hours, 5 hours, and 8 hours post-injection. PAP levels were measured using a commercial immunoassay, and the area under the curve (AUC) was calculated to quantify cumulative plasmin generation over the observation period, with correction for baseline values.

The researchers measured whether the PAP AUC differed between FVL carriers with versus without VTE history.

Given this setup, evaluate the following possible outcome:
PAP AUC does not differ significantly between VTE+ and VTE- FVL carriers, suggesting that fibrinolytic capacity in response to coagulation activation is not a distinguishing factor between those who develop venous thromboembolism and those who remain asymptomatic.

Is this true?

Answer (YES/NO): NO